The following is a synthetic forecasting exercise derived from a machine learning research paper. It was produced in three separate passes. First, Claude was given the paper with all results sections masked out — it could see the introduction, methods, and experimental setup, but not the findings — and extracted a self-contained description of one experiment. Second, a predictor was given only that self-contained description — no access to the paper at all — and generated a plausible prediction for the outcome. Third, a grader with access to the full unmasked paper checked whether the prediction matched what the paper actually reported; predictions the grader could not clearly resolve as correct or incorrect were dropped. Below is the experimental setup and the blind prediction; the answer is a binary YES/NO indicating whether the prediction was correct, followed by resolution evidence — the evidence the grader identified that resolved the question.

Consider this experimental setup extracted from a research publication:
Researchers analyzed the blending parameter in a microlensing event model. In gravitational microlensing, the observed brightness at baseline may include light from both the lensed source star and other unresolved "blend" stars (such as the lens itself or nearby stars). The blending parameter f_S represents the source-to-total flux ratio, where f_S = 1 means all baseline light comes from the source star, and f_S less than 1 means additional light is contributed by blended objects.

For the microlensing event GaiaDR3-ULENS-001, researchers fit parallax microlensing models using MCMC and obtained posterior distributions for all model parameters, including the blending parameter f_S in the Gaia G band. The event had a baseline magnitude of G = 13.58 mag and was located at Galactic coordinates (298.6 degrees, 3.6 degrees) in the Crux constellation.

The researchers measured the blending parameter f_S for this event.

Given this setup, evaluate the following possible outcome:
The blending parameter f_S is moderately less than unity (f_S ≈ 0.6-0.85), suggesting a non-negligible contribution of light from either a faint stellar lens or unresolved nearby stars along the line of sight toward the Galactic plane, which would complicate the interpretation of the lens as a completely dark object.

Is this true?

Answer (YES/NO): NO